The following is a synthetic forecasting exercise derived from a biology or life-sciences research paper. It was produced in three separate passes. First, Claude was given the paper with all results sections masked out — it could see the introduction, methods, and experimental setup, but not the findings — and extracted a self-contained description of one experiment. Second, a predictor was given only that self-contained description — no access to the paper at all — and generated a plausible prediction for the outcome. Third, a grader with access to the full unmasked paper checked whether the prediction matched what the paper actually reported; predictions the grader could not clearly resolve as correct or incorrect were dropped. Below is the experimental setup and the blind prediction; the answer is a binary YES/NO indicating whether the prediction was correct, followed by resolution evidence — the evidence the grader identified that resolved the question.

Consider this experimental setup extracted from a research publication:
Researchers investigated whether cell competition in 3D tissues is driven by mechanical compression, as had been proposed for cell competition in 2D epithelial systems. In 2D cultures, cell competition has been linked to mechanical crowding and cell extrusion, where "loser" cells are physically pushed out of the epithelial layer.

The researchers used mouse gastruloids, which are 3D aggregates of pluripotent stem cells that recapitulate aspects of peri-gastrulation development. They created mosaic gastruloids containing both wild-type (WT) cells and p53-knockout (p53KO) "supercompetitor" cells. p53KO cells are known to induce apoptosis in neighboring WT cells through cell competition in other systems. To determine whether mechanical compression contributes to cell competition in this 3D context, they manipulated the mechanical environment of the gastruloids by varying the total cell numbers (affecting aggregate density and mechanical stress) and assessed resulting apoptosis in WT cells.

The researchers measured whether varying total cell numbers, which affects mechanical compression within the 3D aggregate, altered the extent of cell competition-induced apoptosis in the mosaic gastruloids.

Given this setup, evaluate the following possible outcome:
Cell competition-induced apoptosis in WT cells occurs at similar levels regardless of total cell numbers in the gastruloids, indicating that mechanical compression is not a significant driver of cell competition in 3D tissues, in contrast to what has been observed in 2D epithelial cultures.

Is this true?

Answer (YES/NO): YES